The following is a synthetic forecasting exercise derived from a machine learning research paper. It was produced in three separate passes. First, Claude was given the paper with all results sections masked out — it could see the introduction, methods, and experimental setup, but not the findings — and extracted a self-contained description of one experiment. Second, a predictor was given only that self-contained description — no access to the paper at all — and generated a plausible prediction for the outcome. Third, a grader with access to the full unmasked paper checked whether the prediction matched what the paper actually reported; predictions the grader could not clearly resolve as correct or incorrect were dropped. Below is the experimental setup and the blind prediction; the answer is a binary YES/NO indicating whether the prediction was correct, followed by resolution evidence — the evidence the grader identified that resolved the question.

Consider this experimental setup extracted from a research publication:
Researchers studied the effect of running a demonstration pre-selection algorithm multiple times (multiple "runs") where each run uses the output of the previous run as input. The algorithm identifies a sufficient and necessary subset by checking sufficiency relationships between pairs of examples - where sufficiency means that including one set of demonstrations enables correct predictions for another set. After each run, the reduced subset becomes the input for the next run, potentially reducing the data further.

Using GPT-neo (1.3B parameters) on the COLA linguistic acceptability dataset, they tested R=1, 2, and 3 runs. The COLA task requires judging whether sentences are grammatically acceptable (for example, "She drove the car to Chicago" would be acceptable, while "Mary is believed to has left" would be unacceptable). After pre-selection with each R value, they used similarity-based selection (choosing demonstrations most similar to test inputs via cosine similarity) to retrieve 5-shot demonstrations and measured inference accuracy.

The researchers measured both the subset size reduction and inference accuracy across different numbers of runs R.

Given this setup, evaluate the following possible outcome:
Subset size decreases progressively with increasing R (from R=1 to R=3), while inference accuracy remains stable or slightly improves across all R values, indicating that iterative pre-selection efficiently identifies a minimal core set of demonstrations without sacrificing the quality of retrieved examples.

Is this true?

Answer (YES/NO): NO